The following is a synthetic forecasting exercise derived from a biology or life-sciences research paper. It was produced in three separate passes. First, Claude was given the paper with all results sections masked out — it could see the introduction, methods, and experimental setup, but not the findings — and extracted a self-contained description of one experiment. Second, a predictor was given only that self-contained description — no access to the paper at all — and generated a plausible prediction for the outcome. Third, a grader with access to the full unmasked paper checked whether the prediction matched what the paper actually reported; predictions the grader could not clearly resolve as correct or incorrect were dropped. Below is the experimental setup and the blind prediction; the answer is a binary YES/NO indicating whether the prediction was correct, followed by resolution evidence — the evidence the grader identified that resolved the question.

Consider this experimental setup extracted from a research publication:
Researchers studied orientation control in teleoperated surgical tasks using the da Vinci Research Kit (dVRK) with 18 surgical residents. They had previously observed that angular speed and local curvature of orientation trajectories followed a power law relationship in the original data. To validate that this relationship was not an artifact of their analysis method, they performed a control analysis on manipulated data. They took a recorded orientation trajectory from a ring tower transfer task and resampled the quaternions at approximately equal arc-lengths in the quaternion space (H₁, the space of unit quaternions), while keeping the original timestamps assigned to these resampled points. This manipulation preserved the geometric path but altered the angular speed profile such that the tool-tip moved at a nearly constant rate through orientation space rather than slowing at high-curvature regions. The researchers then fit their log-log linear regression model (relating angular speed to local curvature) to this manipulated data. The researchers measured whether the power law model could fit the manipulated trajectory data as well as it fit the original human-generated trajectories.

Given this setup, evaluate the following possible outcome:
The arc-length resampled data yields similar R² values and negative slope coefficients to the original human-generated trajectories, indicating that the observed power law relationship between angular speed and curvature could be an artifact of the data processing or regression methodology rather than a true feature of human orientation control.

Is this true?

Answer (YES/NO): NO